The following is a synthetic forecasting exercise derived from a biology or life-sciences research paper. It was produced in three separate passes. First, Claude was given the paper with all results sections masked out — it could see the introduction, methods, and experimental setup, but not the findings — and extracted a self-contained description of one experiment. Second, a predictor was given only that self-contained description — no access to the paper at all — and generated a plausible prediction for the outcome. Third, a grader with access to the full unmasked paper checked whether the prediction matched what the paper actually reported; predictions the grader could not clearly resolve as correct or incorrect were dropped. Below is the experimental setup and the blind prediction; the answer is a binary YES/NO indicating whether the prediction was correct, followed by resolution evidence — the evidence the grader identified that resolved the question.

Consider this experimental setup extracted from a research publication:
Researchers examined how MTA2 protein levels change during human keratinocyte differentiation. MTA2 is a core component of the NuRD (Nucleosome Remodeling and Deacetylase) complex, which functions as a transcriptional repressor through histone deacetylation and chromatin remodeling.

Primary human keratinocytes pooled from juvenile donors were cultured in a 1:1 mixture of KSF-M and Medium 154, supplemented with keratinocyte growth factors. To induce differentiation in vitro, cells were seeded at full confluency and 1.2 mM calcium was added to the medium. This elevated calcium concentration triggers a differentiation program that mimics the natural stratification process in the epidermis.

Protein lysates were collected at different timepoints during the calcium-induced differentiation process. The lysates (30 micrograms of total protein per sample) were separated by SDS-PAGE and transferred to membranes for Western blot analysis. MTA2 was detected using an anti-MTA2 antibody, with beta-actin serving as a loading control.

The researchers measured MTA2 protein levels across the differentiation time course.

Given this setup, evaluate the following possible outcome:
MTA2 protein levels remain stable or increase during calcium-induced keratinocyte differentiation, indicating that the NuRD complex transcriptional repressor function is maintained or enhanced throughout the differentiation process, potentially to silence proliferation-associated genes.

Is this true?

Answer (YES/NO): NO